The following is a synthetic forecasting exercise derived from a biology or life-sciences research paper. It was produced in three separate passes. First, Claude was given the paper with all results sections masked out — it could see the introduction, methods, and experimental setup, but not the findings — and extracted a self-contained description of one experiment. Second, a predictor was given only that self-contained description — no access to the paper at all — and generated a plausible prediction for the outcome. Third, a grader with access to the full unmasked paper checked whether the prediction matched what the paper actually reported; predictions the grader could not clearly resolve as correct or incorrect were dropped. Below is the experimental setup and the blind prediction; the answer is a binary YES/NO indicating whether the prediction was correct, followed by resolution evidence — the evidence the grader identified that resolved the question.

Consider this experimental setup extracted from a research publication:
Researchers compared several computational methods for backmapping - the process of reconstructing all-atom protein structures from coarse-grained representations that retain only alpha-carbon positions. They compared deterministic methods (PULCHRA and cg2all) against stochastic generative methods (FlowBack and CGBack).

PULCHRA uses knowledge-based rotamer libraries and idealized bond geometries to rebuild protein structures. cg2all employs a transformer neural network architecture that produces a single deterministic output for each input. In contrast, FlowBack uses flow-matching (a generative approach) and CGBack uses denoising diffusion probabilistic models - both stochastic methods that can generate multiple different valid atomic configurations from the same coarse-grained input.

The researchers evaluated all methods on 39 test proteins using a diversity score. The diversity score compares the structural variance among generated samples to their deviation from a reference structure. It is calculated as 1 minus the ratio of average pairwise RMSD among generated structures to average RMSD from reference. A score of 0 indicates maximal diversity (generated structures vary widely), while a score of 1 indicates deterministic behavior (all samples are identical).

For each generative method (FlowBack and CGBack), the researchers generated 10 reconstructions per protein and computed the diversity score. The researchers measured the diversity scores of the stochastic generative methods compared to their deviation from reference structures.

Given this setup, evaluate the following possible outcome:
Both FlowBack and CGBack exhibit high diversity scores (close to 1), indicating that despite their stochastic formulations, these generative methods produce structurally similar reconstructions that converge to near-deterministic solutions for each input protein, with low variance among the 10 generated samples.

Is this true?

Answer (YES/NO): NO